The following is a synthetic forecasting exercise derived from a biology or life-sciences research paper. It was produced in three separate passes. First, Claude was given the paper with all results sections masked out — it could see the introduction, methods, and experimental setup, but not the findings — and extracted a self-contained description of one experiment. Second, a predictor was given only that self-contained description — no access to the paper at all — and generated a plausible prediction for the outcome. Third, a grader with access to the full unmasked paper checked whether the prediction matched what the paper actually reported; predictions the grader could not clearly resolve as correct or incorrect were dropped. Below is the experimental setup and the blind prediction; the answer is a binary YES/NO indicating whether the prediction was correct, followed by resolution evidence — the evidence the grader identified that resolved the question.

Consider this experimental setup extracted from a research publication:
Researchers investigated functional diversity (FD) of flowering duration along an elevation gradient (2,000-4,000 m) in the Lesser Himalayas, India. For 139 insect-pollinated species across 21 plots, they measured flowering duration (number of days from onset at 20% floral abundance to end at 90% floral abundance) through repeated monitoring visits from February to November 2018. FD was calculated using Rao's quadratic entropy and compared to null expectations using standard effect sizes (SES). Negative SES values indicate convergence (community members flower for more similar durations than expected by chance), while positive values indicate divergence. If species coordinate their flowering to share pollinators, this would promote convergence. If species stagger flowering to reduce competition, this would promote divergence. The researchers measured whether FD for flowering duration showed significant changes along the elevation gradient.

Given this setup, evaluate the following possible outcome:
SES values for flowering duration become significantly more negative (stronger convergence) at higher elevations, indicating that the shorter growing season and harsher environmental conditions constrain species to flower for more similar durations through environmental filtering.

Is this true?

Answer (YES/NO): NO